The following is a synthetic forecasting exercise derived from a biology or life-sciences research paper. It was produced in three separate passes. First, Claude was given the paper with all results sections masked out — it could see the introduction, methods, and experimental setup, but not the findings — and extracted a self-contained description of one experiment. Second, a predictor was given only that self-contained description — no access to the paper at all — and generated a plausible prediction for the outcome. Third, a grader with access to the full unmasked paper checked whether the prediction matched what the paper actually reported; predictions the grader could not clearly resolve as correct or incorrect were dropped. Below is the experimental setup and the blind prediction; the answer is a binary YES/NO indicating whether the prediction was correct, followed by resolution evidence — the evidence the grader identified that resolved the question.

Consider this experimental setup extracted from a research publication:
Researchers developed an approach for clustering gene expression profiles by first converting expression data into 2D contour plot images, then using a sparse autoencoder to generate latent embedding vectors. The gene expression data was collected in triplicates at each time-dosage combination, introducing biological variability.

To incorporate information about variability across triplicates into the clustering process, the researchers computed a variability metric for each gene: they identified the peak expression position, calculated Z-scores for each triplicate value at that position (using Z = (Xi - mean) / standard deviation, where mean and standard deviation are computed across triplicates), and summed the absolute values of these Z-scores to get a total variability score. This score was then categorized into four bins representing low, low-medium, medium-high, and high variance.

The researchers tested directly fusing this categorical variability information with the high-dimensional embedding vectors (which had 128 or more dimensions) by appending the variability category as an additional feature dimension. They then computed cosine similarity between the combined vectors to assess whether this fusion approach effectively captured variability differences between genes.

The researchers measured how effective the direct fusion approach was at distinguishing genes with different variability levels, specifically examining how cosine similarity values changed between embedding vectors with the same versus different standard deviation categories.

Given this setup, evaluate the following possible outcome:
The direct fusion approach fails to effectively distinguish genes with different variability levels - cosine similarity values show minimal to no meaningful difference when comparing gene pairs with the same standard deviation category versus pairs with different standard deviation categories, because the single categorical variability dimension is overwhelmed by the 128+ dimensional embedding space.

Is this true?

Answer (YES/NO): YES